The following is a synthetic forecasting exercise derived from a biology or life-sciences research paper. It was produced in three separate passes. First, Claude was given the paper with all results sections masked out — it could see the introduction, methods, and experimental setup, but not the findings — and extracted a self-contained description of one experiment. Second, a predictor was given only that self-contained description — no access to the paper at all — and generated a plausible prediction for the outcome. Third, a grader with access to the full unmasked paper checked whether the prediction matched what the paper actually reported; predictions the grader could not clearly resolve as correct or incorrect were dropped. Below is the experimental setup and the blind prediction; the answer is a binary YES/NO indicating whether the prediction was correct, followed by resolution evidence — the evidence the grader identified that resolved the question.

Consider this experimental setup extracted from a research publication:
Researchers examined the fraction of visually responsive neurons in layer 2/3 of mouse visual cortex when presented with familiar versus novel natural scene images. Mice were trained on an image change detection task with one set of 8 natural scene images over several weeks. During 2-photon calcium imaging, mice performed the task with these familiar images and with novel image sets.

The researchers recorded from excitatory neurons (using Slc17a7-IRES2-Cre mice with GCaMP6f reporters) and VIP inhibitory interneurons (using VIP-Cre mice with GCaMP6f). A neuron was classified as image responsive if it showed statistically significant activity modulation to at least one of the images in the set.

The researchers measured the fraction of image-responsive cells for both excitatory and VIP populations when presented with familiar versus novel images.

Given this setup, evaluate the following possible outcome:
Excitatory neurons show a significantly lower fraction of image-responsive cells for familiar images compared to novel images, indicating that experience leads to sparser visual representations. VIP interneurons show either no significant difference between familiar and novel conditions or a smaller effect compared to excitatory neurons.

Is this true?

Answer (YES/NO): NO